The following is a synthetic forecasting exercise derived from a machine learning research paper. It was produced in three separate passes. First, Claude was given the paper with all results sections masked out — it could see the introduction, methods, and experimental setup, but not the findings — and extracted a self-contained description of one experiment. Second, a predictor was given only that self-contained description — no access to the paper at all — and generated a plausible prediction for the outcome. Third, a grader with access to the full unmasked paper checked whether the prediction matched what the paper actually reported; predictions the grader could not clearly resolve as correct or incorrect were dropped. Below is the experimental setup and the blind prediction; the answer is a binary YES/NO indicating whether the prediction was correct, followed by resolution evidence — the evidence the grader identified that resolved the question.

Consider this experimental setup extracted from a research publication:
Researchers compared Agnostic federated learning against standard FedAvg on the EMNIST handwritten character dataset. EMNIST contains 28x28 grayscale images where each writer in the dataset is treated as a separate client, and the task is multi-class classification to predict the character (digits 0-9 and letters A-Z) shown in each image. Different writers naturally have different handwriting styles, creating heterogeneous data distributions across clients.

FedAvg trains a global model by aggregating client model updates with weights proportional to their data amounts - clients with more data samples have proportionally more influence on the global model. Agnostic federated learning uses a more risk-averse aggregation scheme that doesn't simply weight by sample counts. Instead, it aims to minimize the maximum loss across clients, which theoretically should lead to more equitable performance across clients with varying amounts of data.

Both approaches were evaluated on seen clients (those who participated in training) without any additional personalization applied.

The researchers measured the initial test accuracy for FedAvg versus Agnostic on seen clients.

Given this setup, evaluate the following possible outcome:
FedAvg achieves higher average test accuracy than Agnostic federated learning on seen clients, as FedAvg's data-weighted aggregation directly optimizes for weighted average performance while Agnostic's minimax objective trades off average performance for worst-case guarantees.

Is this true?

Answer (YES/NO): NO